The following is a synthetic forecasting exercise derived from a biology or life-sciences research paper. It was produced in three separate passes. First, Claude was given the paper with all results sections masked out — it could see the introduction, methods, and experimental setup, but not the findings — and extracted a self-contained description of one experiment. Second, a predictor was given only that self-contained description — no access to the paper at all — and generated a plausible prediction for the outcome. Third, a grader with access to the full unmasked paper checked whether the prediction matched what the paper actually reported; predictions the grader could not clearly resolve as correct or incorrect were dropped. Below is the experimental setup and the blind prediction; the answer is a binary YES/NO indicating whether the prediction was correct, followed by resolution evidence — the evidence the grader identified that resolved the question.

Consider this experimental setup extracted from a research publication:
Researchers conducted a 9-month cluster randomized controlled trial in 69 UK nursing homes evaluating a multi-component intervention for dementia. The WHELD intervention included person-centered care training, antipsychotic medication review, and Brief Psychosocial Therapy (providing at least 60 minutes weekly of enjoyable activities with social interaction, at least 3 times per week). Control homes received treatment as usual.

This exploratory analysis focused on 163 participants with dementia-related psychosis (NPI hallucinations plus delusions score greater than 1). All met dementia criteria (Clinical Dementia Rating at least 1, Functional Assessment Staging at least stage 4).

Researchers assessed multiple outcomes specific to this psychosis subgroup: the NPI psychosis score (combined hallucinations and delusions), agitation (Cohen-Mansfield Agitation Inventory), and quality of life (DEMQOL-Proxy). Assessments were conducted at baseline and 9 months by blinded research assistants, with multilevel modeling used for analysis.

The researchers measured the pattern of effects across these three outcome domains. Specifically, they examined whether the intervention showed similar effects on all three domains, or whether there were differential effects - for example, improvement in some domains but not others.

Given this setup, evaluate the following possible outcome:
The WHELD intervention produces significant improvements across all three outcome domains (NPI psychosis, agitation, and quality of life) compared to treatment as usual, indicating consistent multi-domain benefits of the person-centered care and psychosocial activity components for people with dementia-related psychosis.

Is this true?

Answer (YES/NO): NO